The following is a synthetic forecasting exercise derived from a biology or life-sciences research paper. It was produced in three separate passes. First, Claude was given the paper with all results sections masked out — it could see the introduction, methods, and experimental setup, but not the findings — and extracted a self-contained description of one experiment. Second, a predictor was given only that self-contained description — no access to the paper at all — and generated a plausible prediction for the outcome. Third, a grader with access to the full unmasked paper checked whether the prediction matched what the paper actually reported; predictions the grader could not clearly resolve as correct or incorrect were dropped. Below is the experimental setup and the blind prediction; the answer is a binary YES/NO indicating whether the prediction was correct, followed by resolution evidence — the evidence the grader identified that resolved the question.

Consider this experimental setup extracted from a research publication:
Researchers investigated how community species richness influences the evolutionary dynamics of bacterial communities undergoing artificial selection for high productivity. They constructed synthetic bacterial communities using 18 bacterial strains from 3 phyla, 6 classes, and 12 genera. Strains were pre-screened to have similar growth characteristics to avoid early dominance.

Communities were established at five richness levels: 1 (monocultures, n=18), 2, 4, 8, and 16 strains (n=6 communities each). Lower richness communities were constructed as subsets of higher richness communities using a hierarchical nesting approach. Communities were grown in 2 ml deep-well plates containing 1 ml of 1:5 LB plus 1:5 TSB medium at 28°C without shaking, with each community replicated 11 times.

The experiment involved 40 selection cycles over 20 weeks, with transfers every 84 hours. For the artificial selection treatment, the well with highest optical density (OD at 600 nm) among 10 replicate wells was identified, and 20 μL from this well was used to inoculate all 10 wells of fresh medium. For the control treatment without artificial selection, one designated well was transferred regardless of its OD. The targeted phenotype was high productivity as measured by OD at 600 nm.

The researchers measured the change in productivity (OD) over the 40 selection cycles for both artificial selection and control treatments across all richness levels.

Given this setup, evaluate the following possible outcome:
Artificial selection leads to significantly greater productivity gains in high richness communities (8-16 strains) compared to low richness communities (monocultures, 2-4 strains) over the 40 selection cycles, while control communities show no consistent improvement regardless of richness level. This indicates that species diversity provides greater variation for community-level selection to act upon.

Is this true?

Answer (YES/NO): NO